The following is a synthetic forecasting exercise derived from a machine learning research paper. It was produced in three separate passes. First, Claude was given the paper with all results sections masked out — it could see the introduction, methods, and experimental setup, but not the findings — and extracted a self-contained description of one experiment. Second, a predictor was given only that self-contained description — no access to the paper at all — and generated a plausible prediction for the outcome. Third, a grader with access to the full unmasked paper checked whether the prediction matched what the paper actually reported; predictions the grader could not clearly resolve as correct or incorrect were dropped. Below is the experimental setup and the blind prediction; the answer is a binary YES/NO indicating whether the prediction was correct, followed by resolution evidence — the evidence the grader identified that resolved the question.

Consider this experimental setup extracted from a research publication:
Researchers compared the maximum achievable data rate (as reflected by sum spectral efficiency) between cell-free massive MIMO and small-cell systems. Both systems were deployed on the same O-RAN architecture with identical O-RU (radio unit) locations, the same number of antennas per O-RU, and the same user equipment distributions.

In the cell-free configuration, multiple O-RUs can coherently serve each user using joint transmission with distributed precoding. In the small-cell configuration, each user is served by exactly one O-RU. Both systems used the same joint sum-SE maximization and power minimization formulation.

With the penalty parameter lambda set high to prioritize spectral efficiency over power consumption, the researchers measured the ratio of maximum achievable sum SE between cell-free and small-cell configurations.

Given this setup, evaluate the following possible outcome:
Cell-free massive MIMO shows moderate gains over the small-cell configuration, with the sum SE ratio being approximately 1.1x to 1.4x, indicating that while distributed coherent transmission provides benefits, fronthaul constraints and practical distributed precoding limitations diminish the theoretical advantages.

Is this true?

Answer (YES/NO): YES